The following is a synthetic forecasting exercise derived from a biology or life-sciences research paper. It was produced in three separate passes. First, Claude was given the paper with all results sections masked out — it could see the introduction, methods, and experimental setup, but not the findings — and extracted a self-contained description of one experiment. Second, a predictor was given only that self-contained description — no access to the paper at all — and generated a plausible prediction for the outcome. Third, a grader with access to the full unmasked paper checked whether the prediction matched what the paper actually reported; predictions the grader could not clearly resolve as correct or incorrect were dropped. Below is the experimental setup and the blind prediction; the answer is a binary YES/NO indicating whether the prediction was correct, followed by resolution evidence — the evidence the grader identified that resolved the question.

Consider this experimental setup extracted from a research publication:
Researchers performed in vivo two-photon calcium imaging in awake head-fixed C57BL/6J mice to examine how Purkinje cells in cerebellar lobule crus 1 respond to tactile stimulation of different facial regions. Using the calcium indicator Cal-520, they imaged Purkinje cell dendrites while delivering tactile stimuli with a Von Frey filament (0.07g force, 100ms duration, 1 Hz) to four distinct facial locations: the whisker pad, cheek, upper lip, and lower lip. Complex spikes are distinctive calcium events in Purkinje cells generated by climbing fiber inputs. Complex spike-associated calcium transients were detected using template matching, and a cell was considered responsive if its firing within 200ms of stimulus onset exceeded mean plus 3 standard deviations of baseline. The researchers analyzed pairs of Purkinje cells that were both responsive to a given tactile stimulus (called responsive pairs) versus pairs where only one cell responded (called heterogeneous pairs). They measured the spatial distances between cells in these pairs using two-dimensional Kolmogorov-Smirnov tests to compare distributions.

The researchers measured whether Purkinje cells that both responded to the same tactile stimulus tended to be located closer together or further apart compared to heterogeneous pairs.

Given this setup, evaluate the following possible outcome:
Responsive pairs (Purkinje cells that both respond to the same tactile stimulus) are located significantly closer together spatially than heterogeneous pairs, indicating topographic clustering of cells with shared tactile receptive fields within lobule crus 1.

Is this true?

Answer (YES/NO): YES